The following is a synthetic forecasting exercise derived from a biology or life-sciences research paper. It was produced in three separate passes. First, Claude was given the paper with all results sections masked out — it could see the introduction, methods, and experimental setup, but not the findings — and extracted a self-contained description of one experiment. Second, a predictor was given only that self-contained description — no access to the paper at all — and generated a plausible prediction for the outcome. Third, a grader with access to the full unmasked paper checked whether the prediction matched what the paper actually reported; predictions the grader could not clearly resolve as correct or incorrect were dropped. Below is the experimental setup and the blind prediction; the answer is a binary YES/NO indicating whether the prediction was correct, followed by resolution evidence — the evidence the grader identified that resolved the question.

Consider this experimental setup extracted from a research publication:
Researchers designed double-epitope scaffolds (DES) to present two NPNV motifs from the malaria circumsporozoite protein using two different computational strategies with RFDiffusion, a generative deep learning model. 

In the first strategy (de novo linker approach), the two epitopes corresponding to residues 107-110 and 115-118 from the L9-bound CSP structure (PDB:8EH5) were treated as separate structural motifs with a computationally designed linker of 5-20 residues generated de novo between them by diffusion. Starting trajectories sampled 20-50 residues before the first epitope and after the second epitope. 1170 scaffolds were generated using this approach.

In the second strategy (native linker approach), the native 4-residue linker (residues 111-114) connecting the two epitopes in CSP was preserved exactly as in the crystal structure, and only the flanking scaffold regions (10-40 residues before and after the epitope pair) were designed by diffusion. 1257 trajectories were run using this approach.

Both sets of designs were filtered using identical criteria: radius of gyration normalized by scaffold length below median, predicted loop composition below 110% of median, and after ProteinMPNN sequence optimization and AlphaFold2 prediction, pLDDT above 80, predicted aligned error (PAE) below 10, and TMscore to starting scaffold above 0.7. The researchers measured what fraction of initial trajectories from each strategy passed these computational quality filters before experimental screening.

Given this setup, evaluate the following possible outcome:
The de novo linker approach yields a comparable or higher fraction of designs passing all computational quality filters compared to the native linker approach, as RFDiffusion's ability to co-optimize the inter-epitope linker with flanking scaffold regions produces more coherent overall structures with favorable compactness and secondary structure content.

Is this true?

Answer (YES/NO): NO